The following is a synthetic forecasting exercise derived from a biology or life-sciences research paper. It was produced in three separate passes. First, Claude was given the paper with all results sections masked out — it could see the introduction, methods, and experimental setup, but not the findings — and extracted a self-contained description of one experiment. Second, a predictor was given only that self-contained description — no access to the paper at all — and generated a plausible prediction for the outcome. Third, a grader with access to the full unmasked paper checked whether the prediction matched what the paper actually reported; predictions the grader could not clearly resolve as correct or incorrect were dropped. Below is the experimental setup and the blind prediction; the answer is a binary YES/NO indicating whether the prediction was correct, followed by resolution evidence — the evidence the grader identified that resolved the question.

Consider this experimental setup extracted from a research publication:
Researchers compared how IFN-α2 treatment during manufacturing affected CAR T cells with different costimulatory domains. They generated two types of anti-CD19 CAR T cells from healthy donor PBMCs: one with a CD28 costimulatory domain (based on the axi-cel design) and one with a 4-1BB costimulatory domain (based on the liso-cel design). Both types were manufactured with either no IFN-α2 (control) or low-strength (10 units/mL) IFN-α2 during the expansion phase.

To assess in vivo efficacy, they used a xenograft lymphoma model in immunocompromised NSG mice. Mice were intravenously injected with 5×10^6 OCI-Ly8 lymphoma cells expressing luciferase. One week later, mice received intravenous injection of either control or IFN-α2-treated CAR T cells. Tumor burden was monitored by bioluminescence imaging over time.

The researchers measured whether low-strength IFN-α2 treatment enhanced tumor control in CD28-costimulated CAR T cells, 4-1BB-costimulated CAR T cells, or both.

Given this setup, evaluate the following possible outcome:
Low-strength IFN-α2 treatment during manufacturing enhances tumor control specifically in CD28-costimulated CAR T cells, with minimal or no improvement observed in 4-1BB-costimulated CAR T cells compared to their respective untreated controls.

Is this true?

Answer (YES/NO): NO